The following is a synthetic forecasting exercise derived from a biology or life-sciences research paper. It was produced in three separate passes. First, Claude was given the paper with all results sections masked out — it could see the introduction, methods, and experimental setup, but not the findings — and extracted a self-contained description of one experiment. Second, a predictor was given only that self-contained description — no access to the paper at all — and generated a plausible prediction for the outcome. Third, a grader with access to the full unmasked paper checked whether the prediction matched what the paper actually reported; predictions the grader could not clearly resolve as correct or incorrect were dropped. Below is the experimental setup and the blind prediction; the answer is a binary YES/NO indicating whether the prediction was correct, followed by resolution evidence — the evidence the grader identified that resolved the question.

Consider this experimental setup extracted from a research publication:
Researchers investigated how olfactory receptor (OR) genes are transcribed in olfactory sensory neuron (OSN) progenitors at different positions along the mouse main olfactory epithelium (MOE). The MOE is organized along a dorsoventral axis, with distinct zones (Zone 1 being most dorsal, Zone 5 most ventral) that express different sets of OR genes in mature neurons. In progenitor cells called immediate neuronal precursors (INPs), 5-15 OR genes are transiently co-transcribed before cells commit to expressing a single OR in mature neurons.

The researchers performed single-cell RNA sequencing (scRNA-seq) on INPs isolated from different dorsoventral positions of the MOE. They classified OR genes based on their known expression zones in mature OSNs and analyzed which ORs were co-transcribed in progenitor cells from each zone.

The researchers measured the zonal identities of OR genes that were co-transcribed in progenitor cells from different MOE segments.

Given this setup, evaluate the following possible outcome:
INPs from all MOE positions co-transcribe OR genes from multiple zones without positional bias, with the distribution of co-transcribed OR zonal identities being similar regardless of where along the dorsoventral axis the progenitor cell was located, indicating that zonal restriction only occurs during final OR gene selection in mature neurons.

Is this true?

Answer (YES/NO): NO